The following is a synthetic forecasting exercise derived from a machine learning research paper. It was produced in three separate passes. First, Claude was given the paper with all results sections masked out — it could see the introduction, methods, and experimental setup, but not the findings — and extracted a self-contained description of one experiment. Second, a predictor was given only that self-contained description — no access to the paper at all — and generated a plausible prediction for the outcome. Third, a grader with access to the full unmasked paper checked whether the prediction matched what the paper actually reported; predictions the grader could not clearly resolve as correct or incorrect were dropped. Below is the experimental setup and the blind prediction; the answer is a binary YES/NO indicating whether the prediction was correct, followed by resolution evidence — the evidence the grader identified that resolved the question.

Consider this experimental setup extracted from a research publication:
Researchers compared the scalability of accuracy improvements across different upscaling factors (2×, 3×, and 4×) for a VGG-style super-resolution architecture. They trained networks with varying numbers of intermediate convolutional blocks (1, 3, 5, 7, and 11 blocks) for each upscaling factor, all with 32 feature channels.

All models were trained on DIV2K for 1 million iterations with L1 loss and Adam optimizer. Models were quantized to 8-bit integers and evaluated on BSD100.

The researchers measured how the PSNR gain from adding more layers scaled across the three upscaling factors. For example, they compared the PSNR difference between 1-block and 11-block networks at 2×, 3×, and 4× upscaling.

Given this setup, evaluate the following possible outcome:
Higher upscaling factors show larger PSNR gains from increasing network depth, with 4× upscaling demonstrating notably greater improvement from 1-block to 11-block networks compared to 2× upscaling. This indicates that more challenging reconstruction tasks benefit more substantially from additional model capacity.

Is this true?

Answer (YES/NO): NO